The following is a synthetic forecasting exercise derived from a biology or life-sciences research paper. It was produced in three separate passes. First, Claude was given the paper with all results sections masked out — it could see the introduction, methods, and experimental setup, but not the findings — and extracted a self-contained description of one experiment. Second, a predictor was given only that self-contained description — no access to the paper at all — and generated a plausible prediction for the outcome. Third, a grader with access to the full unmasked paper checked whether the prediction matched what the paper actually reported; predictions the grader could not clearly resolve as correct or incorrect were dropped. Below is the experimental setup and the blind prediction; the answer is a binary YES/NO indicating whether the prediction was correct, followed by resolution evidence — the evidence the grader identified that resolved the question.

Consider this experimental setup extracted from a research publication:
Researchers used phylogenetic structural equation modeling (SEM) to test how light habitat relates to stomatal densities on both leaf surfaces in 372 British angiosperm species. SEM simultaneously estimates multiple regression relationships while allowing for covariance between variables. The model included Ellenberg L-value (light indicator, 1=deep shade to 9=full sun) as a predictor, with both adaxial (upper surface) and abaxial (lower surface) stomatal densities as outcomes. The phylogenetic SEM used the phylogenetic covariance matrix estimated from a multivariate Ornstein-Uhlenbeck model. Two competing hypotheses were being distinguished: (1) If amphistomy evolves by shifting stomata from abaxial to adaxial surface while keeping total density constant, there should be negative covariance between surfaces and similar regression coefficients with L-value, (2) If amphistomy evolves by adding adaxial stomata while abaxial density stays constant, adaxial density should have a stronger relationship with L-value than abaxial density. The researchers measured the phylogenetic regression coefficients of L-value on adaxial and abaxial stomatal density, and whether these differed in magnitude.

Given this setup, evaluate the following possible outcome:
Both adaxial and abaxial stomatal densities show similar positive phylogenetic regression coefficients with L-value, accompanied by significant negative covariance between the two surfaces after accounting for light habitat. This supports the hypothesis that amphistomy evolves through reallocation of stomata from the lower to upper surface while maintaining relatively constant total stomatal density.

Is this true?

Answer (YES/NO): NO